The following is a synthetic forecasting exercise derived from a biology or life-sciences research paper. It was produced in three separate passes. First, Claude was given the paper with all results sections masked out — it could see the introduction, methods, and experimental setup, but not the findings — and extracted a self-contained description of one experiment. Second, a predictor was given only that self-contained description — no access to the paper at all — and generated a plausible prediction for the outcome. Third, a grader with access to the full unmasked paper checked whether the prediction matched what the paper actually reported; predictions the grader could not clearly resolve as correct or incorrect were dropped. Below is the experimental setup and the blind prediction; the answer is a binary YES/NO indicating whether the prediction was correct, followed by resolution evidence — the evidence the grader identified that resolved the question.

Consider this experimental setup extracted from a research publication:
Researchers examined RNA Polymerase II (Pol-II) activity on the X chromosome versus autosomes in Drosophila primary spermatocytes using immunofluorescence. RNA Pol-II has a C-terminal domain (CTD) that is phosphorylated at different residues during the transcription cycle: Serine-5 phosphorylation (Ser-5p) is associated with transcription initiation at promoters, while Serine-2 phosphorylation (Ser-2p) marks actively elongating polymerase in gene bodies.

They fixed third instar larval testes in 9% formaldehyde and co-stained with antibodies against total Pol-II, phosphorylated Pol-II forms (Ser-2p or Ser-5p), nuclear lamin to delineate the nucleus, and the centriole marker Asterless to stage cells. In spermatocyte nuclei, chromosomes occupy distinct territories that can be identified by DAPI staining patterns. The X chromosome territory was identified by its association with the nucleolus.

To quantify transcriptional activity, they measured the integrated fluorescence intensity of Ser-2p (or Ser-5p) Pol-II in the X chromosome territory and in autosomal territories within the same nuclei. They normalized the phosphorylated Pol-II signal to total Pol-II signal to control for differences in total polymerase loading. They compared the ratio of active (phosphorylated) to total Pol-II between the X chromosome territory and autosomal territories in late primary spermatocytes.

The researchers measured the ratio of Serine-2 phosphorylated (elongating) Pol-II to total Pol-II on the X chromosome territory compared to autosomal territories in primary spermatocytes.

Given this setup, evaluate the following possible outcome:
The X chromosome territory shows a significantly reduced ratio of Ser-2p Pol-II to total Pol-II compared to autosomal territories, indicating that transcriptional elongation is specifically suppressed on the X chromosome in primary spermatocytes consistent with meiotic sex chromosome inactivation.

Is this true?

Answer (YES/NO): YES